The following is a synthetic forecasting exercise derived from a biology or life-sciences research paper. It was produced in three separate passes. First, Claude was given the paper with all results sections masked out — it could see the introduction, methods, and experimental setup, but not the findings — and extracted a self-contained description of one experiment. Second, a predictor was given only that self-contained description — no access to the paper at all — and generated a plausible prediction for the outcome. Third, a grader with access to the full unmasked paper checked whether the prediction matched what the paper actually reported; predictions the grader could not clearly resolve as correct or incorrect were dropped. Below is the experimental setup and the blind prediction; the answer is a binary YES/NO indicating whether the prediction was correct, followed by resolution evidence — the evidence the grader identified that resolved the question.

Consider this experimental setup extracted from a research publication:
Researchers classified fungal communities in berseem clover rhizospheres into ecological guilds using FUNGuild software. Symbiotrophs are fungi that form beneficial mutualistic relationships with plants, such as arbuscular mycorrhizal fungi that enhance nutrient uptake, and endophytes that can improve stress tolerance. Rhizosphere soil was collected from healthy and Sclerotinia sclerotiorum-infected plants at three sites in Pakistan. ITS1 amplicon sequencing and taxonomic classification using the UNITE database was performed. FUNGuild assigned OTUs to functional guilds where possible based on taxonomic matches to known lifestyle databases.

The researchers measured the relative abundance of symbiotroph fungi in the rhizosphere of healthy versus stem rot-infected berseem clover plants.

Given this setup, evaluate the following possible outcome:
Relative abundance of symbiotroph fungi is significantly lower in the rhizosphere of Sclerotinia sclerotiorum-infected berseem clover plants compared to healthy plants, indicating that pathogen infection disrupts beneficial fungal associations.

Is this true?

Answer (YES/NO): YES